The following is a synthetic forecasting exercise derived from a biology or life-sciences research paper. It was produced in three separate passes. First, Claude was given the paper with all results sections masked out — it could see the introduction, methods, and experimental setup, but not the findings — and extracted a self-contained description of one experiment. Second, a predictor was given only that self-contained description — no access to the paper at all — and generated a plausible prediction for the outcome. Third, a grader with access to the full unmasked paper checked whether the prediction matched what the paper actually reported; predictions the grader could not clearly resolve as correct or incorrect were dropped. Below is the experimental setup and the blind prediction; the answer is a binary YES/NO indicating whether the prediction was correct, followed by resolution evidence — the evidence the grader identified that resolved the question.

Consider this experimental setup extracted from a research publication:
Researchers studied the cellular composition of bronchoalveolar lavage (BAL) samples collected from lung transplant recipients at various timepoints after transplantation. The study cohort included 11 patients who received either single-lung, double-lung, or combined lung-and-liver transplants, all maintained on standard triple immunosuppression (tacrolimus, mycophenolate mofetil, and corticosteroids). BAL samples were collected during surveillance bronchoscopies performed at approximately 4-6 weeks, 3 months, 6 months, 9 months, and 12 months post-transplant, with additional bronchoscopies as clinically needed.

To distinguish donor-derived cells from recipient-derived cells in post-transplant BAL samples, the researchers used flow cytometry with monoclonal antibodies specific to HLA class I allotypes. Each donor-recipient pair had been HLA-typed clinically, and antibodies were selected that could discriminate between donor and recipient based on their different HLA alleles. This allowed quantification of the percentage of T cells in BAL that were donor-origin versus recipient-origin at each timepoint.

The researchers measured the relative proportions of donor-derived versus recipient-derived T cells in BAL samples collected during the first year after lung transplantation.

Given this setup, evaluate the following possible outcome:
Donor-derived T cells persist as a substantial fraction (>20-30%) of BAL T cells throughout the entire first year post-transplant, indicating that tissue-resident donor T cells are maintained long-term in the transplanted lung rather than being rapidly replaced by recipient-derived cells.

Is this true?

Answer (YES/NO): NO